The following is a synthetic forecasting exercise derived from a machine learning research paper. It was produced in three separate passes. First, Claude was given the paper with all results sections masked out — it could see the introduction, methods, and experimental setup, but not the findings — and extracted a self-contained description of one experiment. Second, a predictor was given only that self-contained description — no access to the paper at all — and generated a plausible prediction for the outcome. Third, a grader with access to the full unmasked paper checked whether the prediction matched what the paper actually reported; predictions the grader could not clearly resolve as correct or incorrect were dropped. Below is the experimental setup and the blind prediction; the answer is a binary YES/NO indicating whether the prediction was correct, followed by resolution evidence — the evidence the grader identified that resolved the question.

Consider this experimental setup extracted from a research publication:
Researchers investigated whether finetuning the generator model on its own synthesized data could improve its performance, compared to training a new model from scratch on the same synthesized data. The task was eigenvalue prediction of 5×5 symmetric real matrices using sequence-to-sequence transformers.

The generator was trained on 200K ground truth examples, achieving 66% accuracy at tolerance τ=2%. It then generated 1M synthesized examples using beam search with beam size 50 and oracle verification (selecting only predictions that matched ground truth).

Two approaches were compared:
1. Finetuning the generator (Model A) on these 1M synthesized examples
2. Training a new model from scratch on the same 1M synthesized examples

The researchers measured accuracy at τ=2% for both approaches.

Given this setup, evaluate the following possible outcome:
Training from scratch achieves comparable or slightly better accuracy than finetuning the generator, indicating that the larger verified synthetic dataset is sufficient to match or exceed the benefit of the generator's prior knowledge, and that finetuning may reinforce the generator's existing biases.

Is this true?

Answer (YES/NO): NO